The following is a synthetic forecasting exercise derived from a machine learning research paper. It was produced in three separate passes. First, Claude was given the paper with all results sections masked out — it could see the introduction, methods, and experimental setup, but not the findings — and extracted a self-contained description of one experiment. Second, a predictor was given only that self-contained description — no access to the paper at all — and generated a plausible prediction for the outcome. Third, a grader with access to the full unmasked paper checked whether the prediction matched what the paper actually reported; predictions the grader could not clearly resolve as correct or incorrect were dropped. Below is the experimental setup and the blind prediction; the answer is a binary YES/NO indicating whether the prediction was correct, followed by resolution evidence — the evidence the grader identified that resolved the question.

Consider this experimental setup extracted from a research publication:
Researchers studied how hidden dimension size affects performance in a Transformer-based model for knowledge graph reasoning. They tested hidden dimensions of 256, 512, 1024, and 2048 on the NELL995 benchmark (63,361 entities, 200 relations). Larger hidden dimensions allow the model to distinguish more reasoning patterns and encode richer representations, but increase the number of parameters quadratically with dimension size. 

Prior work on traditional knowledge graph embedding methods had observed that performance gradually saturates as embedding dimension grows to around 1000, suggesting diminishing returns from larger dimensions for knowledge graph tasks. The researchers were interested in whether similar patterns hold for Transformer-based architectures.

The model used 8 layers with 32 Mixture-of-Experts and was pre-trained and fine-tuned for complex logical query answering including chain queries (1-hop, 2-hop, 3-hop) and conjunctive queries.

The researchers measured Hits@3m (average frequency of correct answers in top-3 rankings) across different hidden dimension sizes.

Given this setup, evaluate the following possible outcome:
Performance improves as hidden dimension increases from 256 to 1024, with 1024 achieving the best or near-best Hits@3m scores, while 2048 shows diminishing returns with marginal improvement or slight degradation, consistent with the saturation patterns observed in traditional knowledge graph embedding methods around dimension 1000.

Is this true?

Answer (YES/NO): YES